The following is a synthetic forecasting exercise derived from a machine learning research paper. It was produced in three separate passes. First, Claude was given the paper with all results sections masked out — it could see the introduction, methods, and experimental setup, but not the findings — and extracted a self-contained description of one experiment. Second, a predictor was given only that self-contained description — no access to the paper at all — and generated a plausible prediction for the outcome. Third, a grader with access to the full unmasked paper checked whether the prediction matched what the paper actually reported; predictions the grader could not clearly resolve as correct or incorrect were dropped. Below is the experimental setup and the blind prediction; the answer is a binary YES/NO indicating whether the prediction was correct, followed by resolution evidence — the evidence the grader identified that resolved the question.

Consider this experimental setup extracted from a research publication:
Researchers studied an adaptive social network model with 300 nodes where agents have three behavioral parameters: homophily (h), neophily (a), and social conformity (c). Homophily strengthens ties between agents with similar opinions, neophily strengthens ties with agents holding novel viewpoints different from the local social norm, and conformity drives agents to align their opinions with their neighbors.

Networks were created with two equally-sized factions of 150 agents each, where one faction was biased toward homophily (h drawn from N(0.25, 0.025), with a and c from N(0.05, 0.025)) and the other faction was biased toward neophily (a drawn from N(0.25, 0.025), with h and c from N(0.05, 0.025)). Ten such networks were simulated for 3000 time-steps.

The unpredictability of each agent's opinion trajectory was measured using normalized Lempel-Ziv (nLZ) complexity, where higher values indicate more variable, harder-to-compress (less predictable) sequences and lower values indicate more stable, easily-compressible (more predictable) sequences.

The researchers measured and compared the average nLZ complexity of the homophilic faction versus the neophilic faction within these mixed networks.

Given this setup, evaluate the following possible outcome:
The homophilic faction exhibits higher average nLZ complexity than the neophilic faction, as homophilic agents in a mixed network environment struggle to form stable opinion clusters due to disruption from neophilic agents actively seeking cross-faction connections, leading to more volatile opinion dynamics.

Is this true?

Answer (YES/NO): YES